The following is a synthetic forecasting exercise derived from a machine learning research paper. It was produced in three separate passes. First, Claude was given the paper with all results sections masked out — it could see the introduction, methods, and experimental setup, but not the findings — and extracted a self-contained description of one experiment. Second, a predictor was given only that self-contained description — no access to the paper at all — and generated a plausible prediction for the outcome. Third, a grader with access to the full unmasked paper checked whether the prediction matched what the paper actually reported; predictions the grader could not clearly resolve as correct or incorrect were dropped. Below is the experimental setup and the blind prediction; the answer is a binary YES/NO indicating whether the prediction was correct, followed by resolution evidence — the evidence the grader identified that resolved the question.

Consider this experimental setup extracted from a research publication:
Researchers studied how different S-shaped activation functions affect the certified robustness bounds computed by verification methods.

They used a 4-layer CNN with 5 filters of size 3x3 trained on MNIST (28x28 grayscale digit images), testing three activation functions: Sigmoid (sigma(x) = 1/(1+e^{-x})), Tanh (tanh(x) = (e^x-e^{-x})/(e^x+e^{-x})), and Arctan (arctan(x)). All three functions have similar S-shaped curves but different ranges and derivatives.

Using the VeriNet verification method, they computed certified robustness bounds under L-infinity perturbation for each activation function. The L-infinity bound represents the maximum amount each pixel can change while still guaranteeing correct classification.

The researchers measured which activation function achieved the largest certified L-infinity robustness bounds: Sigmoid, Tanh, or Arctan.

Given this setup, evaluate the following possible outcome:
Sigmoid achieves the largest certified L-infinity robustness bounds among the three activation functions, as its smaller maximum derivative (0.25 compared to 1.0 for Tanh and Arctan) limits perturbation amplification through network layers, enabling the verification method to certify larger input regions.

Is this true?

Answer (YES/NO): YES